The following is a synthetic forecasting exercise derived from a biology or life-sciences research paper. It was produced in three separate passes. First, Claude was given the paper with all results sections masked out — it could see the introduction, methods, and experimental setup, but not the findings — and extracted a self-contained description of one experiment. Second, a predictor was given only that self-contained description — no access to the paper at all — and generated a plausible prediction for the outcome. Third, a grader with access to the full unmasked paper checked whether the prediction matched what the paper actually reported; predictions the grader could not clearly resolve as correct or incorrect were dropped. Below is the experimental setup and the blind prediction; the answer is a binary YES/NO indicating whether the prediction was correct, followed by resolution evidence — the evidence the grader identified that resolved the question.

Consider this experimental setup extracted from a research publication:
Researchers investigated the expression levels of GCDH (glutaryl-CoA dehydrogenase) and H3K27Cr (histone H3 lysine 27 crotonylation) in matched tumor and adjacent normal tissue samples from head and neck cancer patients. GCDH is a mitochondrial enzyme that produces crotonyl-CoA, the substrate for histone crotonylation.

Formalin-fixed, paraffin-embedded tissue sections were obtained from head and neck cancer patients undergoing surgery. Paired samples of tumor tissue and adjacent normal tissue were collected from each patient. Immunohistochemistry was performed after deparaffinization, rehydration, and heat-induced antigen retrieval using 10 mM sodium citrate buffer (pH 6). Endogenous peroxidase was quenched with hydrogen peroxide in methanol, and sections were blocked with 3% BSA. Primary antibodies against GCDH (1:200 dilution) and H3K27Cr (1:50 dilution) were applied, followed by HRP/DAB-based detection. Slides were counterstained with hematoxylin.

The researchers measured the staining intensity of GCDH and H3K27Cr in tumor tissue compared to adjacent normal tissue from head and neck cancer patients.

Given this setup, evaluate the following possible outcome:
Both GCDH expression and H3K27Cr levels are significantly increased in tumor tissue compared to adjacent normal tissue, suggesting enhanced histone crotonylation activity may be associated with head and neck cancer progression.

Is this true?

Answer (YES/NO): YES